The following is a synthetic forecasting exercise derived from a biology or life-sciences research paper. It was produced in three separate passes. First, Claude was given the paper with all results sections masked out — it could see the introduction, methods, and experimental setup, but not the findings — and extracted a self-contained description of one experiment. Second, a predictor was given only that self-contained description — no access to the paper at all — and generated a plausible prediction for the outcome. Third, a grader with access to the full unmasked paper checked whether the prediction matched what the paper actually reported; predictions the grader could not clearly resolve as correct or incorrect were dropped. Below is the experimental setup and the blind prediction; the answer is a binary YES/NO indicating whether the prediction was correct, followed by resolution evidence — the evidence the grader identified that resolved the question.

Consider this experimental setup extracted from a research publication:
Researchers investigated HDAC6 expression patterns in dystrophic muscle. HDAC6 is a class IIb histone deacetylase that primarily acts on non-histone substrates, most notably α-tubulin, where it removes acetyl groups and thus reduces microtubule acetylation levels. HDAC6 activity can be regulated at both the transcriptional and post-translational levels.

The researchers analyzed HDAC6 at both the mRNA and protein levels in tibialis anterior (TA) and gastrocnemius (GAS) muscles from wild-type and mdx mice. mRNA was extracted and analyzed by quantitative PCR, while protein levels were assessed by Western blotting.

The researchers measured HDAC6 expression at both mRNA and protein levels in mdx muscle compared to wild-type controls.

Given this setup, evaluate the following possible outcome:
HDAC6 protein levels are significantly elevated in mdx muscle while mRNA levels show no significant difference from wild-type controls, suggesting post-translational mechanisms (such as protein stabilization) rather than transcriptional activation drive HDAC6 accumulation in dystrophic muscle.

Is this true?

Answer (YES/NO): YES